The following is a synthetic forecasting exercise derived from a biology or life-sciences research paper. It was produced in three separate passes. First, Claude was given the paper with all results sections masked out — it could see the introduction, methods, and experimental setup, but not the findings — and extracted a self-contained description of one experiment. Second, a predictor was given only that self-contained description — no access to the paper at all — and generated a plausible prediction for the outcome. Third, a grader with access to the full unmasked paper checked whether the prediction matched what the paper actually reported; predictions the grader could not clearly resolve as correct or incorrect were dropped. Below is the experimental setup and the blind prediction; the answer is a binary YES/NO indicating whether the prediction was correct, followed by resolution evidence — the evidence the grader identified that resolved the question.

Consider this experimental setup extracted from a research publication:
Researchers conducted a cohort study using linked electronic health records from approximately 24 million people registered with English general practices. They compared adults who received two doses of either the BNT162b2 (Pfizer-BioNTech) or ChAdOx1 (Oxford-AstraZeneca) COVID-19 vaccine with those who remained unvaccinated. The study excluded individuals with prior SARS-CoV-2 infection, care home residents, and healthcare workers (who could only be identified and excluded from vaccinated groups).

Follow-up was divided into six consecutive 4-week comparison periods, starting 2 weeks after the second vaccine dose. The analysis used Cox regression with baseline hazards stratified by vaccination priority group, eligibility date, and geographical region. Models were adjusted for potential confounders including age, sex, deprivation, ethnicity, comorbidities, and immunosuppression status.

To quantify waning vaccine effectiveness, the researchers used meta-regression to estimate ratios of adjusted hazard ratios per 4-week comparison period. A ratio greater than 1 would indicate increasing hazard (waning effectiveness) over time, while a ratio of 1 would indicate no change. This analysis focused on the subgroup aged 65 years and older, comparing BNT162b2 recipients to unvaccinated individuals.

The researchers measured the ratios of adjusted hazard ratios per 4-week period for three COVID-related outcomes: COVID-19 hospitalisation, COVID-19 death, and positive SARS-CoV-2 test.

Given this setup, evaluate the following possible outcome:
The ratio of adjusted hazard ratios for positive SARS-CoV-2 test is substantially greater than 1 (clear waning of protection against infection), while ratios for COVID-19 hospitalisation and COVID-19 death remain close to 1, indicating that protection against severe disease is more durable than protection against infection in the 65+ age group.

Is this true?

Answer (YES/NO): NO